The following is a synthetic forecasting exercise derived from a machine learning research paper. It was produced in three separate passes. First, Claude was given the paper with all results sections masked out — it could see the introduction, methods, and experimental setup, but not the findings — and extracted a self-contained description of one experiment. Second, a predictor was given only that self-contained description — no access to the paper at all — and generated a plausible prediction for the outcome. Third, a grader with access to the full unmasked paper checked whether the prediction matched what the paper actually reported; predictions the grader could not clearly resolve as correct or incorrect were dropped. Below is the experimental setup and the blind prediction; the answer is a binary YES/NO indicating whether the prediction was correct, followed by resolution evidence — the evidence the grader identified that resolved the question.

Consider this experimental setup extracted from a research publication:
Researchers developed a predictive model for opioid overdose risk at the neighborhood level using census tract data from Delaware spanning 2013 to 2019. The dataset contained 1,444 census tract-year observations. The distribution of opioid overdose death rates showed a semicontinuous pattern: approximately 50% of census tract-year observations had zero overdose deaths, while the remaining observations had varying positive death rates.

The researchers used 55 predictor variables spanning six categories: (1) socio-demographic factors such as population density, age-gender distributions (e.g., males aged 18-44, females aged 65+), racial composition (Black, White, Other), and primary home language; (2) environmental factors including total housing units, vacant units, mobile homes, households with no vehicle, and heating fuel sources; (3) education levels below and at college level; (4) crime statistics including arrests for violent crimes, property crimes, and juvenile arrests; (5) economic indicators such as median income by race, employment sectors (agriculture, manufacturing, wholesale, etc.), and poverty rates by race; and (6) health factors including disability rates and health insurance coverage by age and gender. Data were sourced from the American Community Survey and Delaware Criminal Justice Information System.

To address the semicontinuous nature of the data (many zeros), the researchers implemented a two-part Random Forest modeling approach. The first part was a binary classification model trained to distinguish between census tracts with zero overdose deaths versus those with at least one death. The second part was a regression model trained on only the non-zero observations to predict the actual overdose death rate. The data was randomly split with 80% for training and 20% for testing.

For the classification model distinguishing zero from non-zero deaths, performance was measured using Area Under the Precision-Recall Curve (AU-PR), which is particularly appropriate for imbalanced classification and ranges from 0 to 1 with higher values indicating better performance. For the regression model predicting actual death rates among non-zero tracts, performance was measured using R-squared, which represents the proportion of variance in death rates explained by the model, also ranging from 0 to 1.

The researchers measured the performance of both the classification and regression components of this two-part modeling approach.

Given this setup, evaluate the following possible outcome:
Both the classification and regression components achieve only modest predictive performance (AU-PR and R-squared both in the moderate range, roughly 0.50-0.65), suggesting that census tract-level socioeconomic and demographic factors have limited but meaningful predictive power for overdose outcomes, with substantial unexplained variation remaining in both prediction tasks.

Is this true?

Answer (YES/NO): NO